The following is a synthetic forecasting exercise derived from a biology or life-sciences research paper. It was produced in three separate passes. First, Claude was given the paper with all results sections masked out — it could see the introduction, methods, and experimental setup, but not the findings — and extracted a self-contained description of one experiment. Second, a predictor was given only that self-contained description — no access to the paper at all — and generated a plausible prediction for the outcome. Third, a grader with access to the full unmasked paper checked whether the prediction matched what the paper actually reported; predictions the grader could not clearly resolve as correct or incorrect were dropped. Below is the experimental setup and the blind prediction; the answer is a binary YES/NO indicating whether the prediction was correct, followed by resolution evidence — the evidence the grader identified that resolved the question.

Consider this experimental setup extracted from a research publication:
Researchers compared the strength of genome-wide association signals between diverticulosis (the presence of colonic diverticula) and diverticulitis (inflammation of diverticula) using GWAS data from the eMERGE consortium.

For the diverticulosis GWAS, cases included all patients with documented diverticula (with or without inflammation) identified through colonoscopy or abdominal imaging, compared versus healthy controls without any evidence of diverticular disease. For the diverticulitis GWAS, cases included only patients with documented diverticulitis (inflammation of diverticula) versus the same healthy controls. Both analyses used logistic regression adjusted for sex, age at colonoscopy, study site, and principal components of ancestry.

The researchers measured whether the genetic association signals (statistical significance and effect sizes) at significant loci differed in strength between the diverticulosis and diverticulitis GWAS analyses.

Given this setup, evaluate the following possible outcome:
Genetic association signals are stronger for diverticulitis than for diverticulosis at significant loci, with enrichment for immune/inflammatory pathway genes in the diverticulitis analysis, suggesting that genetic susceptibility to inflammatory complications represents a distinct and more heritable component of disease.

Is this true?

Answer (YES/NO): NO